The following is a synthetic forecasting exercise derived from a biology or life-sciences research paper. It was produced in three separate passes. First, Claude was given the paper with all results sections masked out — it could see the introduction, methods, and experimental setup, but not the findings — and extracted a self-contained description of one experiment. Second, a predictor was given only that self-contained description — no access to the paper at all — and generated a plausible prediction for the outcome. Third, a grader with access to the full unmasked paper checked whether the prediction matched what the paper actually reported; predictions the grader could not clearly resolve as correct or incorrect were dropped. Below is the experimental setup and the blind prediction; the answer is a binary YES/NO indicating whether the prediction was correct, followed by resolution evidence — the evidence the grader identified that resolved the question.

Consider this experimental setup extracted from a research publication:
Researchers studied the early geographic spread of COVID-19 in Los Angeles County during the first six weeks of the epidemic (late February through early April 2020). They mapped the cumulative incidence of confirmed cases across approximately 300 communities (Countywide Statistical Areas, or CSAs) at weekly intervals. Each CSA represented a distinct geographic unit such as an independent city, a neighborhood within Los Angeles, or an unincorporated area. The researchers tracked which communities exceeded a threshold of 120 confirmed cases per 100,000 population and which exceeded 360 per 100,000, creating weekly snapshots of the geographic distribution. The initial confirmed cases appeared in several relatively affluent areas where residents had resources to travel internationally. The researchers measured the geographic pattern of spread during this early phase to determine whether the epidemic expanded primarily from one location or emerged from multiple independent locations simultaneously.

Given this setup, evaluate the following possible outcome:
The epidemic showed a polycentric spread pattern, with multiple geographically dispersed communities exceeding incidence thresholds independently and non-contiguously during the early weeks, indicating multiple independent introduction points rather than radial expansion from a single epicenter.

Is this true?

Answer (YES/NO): NO